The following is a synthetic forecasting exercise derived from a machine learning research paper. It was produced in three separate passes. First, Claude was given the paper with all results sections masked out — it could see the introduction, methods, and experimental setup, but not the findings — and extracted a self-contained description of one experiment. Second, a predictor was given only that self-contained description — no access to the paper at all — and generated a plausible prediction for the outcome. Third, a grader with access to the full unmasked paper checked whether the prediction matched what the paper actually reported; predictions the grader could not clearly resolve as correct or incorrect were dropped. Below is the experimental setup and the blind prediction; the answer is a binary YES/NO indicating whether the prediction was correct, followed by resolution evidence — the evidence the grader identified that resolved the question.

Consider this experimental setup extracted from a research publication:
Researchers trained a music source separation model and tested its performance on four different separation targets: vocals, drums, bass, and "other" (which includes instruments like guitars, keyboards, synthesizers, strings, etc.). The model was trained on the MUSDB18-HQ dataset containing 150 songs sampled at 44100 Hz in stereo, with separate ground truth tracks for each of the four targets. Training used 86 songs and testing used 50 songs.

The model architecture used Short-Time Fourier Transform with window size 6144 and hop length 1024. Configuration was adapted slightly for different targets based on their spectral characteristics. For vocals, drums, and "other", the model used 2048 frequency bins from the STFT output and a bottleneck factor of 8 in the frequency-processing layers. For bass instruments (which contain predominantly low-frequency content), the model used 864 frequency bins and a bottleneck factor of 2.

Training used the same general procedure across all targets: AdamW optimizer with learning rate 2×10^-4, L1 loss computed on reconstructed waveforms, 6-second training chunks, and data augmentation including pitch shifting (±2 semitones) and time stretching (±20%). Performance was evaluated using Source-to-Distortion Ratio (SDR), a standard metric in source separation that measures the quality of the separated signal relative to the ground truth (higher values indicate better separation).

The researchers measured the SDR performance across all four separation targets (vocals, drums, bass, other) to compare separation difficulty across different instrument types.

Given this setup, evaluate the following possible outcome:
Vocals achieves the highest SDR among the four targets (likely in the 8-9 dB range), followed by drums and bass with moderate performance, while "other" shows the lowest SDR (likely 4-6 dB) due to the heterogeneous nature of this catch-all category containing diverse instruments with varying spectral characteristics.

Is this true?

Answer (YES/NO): NO